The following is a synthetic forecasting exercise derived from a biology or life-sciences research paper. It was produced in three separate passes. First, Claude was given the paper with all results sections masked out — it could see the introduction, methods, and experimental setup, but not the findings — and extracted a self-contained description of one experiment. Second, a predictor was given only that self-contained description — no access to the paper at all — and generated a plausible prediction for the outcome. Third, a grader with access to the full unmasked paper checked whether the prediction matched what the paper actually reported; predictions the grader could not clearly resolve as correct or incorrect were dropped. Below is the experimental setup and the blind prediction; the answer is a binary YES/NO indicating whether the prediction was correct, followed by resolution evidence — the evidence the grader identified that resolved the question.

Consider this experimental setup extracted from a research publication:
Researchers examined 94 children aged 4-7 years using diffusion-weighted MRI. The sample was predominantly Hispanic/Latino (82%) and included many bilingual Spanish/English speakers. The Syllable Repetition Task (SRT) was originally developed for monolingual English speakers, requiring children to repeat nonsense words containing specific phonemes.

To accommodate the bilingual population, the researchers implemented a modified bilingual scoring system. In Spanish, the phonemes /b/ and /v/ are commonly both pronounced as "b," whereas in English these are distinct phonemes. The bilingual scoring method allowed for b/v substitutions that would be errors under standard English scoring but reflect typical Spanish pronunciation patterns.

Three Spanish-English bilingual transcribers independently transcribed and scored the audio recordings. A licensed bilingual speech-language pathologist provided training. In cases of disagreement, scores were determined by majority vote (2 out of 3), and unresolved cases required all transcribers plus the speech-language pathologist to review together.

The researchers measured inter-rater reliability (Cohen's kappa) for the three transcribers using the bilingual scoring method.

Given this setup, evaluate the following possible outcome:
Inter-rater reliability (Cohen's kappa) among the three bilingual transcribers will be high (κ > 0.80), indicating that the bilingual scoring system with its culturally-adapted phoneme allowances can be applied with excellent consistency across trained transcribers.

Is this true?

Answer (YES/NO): NO